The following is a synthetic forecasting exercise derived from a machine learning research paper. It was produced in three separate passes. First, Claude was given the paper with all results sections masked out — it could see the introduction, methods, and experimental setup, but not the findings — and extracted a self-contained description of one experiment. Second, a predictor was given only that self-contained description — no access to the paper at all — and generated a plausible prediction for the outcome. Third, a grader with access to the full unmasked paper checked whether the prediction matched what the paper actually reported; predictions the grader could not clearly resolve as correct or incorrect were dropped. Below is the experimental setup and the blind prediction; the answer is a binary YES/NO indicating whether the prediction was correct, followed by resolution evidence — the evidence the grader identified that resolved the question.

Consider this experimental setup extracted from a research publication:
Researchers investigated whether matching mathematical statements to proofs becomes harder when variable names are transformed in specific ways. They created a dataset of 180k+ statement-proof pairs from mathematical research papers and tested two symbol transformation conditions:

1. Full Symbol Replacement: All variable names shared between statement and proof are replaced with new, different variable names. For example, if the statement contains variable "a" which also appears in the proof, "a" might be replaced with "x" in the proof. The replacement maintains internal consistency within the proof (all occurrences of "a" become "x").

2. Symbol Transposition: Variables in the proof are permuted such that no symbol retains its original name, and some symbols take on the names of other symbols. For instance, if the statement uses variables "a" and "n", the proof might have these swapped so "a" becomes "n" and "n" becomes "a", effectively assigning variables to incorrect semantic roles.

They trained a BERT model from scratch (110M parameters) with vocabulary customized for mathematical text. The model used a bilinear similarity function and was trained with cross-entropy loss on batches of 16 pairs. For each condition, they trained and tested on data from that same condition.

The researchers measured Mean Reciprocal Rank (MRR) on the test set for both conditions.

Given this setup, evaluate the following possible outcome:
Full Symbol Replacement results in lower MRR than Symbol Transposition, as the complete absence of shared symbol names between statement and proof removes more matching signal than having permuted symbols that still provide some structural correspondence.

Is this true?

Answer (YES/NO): YES